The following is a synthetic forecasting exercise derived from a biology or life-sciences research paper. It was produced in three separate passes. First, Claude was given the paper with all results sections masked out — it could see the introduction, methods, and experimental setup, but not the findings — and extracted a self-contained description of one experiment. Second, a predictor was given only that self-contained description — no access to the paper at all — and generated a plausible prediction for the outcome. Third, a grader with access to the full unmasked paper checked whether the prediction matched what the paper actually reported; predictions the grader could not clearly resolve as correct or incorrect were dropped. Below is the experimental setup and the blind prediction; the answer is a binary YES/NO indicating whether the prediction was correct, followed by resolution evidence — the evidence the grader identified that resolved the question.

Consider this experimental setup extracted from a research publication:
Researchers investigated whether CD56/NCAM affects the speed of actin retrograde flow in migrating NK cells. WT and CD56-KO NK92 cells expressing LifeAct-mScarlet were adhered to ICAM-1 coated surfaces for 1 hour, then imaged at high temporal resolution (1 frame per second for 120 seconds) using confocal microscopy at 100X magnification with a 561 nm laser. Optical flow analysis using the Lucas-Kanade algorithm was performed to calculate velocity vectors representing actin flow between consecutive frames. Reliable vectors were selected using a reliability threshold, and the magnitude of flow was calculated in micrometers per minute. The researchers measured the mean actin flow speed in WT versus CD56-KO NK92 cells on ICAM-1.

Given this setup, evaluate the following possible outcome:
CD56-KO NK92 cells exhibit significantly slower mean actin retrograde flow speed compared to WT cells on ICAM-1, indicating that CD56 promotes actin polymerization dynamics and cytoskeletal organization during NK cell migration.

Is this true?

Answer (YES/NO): NO